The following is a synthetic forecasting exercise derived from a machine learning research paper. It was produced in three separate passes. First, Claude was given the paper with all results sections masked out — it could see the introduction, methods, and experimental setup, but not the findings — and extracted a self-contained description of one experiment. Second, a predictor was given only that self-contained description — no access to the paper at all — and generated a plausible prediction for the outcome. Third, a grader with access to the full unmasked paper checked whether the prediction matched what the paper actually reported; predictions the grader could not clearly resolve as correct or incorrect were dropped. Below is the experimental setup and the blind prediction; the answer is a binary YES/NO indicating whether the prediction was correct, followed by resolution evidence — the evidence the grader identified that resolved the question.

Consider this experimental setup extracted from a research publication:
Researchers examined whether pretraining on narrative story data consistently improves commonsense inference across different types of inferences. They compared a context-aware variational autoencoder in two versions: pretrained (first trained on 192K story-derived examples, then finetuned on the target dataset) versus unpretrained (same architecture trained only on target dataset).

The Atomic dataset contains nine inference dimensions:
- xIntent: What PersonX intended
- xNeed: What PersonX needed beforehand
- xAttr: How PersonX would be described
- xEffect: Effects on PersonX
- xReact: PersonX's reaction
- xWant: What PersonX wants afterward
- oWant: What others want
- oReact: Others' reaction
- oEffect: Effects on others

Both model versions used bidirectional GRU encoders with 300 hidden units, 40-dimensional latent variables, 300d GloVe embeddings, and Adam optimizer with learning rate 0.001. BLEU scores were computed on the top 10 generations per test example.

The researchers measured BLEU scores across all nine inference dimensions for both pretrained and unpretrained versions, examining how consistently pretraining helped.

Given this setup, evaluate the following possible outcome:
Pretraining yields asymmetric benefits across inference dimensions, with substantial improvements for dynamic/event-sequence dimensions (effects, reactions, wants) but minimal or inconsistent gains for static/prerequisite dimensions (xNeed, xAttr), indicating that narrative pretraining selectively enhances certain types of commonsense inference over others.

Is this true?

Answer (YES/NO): NO